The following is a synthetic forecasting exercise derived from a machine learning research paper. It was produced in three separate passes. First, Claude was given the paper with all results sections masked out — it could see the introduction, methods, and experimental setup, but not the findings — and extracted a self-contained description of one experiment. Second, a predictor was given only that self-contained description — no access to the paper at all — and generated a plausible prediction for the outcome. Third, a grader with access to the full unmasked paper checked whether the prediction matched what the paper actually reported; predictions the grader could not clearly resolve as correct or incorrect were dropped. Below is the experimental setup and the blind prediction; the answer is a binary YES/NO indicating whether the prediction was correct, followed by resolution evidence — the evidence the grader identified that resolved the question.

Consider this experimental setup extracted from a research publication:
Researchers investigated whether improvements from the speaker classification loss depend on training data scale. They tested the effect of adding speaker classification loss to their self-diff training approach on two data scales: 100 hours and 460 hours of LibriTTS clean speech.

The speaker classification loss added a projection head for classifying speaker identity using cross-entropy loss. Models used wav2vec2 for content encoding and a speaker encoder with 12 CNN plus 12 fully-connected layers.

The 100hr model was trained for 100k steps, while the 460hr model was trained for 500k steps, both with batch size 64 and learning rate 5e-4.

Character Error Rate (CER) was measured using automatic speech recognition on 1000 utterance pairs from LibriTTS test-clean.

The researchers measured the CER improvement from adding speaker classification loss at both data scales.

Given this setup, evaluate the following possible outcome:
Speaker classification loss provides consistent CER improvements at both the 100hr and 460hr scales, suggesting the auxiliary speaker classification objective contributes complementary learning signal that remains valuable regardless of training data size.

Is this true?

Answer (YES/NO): NO